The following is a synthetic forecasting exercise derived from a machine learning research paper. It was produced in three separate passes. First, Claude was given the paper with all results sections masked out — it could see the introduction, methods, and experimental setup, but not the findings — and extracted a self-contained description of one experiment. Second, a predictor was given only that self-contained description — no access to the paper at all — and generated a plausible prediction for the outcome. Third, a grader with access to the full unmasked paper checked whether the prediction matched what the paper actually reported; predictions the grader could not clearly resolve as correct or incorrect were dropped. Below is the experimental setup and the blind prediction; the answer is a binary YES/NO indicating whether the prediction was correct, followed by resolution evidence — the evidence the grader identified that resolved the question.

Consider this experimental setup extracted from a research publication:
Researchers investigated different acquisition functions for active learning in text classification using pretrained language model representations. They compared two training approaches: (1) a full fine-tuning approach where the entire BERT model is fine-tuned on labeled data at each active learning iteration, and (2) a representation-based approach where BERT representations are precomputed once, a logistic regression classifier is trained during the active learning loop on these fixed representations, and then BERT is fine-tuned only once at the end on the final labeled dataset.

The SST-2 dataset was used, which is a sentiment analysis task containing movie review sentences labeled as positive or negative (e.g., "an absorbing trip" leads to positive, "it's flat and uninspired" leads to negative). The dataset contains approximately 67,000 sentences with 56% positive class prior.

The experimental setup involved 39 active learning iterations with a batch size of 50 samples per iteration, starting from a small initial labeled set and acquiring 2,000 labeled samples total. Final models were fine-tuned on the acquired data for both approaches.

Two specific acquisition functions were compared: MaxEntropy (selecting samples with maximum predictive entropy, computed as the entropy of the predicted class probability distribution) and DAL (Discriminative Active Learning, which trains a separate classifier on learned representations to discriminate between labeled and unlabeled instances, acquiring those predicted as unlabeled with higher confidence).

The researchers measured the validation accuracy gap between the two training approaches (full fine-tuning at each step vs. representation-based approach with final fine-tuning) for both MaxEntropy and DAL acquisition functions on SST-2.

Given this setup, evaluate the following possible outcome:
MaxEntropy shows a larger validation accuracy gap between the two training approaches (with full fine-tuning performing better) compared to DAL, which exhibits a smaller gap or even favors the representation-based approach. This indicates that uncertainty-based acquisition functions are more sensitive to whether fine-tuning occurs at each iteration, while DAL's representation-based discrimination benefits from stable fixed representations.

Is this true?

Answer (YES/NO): NO